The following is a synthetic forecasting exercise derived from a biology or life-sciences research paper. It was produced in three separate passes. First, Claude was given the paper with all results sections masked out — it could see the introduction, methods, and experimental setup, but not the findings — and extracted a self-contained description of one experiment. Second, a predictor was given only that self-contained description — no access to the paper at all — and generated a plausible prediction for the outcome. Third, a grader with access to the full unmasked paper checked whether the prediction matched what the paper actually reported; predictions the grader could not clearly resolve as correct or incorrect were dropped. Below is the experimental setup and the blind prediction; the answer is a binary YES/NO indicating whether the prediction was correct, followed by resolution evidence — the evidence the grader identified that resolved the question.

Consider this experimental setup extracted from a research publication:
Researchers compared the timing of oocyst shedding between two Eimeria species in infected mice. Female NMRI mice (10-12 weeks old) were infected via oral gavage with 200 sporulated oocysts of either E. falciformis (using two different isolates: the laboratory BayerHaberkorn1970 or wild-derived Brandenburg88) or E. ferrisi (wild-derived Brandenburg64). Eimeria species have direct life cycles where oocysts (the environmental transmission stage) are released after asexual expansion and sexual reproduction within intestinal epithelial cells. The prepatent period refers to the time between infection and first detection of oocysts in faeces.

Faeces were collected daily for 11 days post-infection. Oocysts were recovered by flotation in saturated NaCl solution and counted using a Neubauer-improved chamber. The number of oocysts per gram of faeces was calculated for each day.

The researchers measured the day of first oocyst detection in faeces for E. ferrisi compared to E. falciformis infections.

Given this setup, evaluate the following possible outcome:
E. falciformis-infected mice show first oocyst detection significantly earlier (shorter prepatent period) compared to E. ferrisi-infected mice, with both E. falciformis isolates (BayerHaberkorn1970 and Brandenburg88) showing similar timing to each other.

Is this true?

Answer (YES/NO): NO